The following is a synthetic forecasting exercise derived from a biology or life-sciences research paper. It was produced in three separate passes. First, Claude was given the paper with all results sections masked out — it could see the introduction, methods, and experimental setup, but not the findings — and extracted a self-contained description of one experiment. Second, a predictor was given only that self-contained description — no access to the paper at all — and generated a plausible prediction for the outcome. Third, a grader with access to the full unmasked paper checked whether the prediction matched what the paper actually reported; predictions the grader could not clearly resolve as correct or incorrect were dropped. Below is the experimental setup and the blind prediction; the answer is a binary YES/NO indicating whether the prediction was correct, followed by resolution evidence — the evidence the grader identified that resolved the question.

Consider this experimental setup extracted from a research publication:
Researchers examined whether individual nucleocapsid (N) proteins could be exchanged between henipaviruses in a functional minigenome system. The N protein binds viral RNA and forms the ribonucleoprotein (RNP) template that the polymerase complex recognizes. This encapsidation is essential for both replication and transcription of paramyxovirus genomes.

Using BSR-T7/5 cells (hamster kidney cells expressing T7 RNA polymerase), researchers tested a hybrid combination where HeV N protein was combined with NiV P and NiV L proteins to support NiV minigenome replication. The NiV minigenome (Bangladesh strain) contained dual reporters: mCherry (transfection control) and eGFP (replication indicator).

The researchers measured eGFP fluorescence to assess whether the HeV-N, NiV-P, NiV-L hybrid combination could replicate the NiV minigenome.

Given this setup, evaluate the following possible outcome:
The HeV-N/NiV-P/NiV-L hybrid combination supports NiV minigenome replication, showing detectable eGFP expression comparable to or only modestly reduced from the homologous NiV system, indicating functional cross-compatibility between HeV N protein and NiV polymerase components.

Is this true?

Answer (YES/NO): YES